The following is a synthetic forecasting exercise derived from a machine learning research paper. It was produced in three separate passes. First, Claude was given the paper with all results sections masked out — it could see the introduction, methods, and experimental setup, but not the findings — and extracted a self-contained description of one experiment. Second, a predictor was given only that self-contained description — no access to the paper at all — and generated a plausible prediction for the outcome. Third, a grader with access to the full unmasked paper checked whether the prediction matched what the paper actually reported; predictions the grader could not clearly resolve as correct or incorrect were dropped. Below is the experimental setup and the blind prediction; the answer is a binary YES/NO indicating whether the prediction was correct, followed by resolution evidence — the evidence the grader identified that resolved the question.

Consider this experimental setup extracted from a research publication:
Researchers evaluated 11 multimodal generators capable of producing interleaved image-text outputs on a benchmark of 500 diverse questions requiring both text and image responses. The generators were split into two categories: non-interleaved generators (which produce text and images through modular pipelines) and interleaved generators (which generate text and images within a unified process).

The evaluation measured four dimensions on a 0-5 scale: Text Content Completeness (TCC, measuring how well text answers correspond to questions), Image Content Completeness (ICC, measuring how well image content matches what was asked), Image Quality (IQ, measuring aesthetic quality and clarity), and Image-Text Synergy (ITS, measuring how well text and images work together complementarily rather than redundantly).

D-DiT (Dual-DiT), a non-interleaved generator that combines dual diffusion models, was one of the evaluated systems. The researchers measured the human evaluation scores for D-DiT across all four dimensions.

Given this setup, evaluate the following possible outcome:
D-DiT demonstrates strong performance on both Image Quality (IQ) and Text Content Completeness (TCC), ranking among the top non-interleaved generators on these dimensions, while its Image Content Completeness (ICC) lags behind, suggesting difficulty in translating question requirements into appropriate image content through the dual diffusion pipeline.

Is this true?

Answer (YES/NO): NO